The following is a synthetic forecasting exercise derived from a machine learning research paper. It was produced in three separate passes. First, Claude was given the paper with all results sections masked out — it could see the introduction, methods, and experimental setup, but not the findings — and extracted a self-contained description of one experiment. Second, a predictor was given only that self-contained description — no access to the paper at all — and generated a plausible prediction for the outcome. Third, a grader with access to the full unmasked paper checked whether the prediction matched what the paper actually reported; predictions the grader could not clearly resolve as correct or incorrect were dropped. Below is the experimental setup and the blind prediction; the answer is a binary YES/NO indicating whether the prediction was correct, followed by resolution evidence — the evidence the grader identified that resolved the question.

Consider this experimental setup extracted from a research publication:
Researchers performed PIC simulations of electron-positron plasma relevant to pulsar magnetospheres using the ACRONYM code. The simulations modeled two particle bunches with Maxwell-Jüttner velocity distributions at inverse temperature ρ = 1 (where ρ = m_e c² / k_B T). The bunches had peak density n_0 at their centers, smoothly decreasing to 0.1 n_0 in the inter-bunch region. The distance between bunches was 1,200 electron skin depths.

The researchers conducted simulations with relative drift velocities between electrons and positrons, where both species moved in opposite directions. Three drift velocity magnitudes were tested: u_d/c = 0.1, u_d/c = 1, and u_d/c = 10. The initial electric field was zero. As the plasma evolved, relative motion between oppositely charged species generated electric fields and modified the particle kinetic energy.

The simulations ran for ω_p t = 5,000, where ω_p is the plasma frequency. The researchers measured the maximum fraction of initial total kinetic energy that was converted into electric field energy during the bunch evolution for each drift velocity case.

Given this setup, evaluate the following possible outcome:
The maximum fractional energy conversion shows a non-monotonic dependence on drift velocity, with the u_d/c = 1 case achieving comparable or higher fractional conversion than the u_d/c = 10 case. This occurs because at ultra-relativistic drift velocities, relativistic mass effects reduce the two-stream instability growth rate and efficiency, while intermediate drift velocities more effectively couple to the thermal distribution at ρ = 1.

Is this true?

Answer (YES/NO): NO